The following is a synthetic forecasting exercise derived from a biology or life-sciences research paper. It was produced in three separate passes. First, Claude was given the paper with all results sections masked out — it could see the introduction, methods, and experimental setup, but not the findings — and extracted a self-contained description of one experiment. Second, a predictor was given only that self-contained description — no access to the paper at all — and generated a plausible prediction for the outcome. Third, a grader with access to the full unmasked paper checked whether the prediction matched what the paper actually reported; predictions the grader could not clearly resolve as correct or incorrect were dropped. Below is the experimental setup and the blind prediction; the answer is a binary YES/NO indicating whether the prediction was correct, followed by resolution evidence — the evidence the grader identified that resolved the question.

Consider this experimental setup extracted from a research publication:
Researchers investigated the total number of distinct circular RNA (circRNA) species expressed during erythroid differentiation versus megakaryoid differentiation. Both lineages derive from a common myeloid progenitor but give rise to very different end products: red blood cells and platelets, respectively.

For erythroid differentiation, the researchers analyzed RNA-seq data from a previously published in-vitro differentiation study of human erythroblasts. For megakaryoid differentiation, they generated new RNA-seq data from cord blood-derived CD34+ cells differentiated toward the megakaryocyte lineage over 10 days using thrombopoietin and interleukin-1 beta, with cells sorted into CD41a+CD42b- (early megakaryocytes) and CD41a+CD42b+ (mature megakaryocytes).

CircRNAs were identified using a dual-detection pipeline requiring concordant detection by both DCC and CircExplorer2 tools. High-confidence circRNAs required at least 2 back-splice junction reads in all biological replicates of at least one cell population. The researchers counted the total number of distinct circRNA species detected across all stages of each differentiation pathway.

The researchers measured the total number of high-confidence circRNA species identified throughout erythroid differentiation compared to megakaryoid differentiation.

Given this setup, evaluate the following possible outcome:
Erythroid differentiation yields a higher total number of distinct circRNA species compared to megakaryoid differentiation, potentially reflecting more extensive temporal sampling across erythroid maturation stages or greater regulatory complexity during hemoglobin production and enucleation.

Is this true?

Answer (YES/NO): YES